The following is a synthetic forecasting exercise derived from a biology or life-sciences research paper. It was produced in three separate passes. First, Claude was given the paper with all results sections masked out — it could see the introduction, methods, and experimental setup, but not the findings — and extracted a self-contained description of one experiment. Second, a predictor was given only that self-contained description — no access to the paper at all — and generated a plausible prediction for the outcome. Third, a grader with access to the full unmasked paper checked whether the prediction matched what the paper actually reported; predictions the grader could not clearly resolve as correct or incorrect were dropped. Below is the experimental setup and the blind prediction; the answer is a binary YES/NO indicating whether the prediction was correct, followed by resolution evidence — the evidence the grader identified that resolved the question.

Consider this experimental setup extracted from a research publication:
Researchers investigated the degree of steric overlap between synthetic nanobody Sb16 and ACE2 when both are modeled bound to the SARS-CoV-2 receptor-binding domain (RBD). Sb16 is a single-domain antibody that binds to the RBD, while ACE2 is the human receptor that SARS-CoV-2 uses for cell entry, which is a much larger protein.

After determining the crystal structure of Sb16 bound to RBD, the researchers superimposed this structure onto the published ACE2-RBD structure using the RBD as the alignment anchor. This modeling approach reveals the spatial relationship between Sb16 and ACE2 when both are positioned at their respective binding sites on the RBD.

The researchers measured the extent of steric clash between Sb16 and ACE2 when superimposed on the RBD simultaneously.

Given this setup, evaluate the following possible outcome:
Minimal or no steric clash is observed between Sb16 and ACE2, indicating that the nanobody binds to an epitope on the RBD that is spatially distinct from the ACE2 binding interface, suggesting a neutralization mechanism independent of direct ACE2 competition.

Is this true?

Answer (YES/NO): NO